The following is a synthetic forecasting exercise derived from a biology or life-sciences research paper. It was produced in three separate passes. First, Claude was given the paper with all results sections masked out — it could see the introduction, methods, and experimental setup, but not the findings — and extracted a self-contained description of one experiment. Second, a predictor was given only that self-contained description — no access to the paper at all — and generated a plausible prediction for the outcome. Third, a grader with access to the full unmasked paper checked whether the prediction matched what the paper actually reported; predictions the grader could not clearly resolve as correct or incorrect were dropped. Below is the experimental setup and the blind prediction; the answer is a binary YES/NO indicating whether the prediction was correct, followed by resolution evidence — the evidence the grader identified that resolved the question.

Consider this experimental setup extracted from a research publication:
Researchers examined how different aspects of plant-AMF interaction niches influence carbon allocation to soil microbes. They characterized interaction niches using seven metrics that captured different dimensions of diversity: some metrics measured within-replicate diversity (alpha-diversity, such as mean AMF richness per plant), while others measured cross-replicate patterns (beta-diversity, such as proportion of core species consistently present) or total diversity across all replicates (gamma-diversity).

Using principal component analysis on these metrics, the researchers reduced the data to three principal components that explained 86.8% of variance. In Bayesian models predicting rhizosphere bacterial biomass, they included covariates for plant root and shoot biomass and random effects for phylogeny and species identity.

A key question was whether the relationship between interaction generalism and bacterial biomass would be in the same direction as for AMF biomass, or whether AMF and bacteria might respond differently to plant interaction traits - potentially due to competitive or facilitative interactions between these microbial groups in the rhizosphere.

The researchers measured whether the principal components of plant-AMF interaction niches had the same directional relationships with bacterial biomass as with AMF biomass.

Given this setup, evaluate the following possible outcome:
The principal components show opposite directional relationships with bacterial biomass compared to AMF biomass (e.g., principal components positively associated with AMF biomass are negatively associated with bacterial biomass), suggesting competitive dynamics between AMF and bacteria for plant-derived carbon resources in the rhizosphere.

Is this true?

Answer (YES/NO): NO